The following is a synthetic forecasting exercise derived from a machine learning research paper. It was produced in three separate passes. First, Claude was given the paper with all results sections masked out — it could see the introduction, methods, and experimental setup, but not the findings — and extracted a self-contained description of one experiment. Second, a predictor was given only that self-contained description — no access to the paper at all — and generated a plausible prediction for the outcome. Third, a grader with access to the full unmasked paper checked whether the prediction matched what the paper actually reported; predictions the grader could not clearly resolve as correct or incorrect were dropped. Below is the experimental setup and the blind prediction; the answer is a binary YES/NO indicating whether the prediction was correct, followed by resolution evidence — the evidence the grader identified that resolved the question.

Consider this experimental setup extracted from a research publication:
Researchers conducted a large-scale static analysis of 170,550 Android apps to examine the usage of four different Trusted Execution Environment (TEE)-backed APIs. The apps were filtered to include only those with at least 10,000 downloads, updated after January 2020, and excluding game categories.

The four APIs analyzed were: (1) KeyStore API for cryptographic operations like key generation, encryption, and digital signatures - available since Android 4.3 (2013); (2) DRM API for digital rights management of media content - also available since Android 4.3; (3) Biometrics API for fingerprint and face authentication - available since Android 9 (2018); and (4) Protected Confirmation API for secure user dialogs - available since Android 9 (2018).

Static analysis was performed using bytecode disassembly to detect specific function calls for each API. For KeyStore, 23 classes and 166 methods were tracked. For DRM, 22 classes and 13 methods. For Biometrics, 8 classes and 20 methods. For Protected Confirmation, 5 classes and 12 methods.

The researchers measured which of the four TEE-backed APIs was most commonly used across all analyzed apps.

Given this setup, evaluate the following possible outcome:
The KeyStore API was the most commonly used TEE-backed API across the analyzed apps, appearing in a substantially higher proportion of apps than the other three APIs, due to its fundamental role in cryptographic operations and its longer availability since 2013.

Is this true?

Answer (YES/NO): YES